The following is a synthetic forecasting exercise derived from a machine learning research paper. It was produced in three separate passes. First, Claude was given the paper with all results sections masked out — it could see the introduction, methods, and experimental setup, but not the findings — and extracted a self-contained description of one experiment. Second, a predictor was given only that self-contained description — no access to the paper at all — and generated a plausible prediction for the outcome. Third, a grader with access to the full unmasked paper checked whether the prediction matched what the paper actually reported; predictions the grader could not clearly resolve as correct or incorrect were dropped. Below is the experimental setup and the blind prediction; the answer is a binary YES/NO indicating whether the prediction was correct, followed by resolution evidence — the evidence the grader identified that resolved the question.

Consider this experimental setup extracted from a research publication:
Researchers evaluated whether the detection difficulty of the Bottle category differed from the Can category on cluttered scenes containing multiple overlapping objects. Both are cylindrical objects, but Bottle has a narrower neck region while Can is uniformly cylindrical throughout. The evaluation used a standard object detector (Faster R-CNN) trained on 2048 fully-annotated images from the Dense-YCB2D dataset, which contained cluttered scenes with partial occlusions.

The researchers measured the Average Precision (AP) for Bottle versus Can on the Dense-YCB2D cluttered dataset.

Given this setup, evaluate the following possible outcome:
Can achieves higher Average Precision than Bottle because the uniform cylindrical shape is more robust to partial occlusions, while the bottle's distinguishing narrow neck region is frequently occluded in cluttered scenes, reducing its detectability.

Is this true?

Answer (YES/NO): YES